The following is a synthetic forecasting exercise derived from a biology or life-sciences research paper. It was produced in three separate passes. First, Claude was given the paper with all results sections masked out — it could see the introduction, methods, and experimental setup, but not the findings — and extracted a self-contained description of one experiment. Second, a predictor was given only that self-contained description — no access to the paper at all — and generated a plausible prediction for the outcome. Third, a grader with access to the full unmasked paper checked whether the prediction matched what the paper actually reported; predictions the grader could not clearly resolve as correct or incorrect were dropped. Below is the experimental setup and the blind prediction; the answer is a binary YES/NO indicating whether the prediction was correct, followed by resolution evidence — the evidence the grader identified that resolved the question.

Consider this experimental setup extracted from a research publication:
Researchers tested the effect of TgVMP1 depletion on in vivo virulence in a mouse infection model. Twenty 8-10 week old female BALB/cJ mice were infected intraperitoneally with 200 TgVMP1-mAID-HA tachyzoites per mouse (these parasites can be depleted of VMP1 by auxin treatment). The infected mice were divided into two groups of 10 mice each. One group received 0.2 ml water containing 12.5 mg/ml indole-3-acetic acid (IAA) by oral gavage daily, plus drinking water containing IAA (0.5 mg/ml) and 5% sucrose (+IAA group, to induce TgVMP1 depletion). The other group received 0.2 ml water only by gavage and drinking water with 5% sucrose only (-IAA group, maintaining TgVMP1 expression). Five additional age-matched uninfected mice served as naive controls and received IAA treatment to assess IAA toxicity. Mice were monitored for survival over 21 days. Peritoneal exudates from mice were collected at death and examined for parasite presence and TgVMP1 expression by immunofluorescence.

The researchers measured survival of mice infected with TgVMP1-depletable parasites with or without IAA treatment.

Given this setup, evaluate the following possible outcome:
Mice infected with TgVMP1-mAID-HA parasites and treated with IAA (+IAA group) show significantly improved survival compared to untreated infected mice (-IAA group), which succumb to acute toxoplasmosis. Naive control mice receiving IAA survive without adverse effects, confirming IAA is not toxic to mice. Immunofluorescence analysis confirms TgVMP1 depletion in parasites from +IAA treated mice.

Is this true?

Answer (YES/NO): YES